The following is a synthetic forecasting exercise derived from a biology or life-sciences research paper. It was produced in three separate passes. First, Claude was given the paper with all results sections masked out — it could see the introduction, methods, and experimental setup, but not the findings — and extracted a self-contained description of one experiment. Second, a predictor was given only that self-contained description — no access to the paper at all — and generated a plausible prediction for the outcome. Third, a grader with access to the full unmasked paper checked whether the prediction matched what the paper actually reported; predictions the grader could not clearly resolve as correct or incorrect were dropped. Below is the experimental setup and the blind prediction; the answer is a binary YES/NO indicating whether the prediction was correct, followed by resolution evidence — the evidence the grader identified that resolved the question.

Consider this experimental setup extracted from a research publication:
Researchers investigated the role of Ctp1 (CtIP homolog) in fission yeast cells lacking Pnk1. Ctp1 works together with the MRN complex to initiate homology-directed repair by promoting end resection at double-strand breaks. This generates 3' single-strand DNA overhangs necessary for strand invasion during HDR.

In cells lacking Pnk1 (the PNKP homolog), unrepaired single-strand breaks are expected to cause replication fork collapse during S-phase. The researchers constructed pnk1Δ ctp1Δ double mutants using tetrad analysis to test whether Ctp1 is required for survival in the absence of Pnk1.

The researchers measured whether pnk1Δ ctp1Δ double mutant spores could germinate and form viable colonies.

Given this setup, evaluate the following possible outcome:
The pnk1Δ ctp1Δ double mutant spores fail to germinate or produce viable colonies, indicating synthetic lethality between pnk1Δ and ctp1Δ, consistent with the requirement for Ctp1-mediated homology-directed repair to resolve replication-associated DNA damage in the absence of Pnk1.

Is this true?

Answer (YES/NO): NO